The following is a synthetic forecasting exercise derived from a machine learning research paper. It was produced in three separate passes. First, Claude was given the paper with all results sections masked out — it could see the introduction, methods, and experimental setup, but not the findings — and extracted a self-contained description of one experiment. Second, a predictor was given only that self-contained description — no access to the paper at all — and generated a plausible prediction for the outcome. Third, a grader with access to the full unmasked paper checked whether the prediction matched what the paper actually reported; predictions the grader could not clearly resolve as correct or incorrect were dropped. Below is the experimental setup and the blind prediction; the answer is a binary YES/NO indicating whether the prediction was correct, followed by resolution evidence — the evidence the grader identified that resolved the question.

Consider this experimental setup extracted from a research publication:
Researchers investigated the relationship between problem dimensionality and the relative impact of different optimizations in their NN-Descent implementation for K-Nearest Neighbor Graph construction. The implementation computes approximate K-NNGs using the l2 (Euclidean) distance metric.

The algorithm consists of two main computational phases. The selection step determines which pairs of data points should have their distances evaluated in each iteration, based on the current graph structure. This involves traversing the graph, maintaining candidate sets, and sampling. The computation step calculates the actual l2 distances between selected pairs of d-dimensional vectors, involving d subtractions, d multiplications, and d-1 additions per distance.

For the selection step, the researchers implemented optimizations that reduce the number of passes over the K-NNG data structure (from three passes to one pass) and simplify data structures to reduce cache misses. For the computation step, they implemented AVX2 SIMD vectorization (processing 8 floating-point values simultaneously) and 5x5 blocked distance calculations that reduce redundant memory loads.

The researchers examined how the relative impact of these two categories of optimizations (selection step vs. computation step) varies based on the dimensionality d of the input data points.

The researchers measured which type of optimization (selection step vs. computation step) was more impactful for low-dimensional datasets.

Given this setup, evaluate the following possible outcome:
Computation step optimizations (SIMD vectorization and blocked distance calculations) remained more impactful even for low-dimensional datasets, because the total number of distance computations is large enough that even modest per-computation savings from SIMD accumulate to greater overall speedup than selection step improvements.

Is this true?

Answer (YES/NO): NO